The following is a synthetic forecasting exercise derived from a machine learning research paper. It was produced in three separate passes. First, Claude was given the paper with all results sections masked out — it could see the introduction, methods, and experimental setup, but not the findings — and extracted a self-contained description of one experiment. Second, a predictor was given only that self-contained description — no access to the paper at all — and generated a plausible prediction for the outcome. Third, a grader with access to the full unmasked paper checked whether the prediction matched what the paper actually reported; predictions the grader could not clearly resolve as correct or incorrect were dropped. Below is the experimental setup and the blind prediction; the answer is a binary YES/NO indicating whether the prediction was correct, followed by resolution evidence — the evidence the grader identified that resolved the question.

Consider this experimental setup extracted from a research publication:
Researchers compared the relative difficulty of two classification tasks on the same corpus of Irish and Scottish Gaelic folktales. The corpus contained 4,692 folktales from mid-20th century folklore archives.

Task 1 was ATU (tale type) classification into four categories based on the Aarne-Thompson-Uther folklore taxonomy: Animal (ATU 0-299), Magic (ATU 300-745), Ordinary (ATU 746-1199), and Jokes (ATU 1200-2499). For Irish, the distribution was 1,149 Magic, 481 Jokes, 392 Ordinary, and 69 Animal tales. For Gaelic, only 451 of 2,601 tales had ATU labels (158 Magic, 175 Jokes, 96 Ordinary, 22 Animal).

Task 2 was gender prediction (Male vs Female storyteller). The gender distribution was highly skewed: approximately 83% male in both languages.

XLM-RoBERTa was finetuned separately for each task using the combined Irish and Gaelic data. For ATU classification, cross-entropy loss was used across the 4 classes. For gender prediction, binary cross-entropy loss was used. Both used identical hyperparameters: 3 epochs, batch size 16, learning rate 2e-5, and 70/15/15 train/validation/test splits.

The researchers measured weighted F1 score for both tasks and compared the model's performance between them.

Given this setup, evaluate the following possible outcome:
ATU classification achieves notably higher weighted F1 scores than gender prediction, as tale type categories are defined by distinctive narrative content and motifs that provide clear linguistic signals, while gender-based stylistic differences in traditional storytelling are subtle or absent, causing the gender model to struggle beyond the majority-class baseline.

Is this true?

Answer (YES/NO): NO